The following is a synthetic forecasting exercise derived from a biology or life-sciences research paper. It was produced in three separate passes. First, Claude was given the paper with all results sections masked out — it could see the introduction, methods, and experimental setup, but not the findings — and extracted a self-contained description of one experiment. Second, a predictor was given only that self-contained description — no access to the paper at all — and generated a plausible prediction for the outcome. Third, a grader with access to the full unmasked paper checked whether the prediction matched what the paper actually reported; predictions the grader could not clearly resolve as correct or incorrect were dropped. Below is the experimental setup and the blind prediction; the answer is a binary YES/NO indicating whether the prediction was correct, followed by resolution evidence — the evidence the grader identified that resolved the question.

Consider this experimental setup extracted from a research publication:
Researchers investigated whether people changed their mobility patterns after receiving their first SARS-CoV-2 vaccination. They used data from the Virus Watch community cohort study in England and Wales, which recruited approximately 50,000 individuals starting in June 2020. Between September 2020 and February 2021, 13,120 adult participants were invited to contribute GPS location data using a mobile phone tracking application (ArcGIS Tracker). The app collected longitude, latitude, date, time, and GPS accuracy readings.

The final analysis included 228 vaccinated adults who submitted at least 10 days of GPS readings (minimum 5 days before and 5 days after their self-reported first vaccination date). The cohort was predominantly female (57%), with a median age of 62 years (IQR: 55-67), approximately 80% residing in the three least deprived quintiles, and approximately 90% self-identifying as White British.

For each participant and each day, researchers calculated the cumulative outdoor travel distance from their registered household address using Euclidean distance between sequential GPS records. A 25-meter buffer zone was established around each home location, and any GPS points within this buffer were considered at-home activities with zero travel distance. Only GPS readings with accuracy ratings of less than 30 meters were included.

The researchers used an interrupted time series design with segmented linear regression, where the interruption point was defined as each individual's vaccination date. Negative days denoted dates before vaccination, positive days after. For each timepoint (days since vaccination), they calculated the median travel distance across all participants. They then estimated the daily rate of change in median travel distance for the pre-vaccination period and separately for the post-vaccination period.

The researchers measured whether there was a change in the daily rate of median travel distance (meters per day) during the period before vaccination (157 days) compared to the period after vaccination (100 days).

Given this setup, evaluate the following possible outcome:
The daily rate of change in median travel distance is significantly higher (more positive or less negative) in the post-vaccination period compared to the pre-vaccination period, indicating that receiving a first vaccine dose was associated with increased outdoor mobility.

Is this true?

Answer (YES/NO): NO